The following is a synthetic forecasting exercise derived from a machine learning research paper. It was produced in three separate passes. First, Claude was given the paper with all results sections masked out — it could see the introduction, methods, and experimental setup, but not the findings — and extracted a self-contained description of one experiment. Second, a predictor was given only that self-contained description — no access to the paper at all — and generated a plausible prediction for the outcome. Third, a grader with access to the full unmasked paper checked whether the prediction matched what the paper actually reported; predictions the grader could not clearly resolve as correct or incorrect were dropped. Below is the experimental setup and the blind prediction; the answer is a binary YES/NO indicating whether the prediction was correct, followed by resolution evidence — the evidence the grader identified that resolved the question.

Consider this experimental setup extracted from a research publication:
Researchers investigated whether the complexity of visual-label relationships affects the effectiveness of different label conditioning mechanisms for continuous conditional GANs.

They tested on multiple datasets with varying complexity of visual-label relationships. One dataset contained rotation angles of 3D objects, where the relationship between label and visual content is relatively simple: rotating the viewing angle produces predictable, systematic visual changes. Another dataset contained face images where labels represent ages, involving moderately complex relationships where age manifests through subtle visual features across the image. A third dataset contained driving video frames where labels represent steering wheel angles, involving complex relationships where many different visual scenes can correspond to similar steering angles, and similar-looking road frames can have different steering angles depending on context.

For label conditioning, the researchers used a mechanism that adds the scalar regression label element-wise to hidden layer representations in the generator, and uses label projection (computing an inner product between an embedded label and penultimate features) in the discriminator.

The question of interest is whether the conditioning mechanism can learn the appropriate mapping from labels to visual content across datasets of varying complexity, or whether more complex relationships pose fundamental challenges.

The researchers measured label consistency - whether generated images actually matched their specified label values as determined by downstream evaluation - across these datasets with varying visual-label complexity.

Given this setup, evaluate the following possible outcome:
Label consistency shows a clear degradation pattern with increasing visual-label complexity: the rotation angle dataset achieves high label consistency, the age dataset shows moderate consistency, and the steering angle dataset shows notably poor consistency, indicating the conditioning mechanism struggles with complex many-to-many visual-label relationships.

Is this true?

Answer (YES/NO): YES